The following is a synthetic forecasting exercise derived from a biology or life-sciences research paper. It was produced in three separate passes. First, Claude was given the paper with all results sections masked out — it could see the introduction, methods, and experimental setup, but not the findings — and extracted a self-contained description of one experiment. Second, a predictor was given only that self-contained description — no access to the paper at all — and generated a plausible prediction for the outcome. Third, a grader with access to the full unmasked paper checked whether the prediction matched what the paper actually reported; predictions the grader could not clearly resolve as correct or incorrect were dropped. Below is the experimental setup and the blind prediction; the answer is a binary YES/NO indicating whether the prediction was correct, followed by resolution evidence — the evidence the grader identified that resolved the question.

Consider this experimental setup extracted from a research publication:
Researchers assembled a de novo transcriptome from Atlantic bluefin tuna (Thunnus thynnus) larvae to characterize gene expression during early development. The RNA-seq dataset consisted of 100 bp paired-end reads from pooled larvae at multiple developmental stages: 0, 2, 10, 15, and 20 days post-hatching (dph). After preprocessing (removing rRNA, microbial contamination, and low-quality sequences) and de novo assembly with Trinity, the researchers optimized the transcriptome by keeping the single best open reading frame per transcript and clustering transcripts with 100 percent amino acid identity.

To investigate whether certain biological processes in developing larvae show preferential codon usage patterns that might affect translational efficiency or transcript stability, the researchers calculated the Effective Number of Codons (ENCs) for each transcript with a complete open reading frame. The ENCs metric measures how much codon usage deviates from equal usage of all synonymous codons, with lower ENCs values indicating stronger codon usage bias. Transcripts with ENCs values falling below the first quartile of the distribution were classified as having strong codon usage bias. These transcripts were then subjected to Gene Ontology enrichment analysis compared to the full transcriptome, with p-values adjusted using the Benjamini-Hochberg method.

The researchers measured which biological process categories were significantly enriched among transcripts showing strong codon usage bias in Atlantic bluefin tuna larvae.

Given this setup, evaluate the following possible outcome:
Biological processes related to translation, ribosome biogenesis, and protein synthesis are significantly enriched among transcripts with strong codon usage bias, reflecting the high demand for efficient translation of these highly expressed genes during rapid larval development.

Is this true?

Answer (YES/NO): YES